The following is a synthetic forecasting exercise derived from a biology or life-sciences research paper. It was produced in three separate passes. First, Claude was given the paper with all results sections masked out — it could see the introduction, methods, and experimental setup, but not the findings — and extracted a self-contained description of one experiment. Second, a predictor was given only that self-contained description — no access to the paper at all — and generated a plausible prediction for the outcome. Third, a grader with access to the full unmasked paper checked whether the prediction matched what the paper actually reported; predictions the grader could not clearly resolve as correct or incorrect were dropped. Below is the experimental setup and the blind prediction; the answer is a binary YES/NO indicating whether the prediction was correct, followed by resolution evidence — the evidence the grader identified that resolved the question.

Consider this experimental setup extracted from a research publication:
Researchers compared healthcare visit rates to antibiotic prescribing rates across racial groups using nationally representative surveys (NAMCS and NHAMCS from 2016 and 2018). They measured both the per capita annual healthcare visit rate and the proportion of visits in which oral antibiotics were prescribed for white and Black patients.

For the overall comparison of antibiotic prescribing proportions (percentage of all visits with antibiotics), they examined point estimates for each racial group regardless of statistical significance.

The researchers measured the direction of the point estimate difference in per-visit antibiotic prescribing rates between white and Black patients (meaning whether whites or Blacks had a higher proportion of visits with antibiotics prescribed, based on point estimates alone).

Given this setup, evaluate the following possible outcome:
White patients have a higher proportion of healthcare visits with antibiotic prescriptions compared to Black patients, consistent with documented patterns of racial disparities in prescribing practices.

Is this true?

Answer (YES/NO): NO